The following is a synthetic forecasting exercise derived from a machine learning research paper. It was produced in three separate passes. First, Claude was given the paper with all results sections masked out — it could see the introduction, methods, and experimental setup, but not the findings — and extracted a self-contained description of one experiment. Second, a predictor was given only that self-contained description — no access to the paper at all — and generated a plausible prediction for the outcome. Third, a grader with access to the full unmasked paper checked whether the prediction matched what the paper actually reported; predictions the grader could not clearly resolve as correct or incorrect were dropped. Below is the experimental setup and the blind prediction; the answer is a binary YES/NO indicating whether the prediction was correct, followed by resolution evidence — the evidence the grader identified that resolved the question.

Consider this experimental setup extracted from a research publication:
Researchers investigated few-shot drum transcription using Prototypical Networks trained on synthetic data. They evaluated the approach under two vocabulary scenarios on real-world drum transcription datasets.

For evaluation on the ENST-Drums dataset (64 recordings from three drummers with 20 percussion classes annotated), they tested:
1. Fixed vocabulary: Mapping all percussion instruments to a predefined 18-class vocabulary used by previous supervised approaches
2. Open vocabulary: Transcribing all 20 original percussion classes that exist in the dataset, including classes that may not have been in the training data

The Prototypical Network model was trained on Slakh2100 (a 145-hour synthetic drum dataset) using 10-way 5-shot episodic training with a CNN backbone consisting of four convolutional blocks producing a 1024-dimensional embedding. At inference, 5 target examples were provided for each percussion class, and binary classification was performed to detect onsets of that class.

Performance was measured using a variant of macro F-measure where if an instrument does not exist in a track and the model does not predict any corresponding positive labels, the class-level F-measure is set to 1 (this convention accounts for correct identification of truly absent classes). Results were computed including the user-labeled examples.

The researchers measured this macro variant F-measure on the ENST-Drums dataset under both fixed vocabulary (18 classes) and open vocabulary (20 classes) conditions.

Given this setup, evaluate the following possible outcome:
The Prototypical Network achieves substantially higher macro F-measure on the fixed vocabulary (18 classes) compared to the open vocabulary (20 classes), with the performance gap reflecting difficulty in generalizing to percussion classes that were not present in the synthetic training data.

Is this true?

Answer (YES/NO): NO